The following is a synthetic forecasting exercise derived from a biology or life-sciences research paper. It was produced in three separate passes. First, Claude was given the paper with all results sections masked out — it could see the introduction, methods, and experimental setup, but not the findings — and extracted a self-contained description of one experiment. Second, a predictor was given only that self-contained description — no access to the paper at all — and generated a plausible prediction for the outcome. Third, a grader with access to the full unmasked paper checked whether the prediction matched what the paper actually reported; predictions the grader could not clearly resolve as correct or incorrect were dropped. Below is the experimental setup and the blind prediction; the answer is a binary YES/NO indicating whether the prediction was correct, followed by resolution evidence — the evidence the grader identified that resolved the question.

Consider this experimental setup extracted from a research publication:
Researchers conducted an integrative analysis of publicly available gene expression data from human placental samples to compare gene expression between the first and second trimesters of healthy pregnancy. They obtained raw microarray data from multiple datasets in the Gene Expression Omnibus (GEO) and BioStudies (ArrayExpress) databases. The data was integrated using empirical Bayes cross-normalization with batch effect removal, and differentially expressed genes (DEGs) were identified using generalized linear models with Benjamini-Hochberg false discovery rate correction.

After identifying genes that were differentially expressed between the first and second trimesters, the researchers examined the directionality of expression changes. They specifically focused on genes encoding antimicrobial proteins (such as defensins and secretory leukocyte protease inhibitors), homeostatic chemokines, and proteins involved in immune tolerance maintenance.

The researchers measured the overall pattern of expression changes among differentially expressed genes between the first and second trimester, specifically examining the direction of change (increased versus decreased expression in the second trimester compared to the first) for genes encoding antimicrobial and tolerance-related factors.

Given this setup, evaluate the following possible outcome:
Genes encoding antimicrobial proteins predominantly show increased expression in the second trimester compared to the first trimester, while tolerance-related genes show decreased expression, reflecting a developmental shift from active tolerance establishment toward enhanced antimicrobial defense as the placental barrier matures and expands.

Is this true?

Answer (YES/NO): NO